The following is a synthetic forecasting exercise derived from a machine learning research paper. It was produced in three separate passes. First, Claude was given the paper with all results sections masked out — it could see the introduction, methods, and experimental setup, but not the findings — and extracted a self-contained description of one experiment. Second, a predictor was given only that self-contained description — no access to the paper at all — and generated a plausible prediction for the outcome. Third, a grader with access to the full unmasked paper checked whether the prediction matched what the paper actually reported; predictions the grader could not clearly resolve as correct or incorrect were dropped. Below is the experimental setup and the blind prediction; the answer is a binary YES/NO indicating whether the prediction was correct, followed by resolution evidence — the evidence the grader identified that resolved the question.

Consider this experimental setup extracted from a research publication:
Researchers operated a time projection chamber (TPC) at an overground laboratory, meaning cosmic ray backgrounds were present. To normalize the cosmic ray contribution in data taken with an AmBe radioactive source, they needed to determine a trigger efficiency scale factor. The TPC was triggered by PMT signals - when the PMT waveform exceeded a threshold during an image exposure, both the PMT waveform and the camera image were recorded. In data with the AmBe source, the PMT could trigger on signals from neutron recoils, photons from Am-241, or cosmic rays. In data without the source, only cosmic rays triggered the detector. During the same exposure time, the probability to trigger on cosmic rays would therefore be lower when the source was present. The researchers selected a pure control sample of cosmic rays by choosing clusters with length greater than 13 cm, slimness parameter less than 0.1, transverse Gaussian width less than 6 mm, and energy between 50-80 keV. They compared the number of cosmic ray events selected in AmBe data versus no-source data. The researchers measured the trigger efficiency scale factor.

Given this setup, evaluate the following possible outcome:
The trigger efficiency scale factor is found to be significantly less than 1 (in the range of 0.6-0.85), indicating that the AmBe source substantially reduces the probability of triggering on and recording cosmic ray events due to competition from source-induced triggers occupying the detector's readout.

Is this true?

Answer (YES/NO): YES